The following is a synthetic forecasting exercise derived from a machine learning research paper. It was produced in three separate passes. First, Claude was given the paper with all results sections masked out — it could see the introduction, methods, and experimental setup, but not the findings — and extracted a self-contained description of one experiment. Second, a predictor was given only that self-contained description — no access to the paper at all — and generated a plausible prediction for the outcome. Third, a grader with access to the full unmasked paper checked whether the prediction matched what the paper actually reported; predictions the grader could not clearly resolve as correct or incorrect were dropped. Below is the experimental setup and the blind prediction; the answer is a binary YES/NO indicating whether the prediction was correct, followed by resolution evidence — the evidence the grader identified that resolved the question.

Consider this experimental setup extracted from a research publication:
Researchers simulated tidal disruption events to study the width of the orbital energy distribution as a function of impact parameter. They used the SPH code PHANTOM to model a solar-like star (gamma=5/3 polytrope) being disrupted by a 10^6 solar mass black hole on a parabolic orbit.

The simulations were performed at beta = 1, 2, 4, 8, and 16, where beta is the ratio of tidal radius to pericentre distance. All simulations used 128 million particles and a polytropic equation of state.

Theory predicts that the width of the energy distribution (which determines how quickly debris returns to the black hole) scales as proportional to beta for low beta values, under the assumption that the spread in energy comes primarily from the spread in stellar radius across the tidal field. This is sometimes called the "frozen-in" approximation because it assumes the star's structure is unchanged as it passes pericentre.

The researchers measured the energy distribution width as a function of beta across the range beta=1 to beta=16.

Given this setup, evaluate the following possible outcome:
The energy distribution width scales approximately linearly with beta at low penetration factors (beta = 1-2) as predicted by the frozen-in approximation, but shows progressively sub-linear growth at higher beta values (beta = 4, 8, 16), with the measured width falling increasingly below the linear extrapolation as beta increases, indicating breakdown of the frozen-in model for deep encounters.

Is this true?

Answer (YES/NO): NO